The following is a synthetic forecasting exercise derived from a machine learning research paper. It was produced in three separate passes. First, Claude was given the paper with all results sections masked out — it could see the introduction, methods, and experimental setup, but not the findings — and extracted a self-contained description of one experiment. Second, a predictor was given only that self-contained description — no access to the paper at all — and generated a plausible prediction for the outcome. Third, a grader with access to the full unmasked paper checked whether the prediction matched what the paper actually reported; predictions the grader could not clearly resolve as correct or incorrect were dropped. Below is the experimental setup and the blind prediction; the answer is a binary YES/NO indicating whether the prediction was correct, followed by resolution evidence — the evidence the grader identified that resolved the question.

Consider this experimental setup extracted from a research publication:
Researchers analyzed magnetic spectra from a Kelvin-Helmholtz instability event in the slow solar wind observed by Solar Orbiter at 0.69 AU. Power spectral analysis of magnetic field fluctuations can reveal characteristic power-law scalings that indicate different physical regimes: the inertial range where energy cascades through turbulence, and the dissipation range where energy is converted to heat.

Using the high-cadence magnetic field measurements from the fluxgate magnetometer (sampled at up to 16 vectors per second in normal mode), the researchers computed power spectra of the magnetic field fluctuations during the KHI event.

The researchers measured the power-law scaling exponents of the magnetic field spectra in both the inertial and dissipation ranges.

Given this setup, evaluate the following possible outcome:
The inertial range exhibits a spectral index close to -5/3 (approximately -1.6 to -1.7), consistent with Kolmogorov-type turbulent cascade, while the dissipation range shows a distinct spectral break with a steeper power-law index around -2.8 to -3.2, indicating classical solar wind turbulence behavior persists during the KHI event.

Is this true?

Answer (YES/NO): YES